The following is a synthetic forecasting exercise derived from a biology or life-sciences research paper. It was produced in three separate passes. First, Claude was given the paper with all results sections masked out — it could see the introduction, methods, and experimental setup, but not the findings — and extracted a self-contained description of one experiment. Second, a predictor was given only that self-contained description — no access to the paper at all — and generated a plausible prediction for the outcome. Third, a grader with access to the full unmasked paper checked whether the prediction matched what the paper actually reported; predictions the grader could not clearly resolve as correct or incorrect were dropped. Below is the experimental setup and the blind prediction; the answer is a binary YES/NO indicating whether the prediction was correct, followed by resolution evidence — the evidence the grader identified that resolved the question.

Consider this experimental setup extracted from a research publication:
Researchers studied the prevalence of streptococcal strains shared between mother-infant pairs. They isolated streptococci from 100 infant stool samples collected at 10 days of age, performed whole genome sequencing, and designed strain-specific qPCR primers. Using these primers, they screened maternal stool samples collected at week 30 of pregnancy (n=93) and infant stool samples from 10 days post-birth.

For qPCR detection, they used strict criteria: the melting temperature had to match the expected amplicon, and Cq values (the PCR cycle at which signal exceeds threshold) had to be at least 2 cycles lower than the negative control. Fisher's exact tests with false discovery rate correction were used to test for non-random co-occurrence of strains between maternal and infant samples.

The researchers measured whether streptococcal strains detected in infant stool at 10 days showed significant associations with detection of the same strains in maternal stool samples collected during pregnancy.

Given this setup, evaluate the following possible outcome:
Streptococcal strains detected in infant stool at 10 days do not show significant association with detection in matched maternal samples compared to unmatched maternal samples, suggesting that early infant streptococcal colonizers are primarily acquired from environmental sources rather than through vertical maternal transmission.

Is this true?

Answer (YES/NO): NO